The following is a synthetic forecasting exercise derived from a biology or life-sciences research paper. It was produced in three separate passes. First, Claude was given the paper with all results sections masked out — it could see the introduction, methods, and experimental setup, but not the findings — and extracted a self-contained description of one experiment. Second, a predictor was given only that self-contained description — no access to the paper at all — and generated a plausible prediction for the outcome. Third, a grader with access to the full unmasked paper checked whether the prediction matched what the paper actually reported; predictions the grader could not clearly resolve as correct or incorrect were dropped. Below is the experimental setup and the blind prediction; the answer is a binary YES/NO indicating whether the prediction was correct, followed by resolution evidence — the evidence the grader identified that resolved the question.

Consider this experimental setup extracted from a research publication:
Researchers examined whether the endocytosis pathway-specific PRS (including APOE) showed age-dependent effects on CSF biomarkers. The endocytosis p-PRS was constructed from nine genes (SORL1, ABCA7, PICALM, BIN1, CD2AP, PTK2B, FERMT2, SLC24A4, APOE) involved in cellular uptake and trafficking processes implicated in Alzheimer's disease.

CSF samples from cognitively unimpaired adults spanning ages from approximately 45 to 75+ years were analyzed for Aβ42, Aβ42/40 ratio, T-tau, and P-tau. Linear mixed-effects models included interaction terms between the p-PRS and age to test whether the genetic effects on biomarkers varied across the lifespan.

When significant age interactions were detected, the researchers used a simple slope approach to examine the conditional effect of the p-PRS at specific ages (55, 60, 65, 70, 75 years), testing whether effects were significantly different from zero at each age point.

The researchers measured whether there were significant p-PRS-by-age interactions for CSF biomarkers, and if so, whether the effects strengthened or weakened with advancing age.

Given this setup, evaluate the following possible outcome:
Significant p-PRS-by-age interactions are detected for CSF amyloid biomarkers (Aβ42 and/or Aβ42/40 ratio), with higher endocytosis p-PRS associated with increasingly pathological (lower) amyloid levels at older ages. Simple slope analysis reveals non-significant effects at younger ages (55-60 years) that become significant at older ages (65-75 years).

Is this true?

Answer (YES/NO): NO